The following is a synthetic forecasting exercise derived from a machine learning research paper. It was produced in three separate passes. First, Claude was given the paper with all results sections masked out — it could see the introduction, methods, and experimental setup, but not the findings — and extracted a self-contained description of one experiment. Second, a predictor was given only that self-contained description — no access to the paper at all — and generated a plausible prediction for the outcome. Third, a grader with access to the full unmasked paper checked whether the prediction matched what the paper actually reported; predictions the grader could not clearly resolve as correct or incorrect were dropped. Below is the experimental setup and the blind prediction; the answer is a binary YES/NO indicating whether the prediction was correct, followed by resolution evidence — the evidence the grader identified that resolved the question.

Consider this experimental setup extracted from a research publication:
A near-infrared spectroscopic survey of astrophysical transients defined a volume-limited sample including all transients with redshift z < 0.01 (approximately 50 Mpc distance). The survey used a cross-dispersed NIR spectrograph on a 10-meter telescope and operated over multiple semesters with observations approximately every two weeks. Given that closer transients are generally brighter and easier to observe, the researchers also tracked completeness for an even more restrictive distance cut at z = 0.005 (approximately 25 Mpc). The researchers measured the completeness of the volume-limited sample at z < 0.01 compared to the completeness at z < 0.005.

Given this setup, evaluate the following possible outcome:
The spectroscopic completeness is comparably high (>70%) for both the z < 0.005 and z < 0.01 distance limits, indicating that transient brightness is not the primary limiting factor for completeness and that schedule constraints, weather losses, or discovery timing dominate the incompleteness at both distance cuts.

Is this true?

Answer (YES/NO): NO